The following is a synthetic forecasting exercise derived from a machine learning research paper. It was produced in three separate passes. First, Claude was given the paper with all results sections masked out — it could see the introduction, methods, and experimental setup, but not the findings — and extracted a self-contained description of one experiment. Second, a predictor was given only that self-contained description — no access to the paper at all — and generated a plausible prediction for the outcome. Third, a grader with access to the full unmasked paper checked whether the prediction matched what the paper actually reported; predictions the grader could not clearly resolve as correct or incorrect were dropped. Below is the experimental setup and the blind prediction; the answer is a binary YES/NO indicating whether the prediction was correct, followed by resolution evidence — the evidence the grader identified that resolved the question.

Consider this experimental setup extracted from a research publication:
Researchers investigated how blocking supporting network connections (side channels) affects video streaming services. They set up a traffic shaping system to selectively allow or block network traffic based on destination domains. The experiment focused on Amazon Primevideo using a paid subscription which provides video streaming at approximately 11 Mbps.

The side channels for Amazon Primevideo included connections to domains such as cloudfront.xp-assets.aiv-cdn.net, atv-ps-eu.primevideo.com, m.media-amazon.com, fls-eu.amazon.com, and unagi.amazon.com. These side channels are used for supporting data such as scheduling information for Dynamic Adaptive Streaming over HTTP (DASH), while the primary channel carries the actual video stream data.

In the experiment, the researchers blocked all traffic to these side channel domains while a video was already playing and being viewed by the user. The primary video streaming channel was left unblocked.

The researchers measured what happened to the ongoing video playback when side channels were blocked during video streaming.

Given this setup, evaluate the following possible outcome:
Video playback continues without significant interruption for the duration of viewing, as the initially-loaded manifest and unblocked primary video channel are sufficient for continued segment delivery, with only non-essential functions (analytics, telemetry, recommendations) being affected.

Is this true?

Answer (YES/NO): NO